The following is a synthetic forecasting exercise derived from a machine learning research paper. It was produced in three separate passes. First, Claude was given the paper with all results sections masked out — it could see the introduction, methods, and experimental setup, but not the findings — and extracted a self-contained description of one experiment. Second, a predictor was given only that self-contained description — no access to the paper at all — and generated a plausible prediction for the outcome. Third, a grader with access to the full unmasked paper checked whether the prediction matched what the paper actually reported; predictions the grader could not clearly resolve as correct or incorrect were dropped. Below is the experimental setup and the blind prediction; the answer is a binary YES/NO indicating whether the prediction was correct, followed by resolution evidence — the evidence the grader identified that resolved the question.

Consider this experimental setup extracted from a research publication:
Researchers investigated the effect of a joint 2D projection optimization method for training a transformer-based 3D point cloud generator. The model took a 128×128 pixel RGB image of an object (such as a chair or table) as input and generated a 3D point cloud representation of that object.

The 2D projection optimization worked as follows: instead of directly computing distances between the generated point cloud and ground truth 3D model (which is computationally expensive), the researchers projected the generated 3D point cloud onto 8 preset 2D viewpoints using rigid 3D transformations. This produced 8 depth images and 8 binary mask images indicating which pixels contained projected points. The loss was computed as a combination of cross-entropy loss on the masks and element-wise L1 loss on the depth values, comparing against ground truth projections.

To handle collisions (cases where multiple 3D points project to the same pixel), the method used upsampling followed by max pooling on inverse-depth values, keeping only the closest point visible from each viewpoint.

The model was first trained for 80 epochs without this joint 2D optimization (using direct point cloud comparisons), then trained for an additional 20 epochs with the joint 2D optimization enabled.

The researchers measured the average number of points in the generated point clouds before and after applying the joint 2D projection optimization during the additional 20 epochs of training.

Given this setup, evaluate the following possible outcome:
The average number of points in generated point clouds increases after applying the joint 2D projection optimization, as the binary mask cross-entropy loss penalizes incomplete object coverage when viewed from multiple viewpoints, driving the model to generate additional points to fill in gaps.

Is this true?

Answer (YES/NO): NO